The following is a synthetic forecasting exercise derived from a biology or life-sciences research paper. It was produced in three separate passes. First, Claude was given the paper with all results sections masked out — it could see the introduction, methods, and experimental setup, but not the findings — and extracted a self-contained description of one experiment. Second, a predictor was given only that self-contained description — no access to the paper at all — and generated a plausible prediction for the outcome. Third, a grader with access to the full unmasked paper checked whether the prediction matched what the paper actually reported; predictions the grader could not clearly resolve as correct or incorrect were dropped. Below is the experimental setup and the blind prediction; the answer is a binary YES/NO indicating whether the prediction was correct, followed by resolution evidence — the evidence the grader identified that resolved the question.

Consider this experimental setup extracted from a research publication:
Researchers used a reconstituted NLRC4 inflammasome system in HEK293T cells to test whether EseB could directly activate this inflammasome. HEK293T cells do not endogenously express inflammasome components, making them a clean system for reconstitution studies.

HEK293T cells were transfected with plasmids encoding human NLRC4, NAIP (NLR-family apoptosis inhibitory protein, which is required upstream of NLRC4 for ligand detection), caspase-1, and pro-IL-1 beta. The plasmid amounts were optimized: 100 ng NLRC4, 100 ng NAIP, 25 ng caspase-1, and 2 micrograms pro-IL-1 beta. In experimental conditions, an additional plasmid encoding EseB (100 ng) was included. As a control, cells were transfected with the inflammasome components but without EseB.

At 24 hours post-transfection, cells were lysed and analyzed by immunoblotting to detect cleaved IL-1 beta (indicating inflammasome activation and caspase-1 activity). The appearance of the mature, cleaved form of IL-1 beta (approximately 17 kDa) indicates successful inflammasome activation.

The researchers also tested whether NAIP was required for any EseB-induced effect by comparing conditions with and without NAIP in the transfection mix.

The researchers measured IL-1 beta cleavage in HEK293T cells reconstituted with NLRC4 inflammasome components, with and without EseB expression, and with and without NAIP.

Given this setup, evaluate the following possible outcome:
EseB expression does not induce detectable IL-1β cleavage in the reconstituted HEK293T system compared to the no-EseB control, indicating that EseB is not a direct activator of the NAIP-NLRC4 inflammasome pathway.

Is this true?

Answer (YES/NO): NO